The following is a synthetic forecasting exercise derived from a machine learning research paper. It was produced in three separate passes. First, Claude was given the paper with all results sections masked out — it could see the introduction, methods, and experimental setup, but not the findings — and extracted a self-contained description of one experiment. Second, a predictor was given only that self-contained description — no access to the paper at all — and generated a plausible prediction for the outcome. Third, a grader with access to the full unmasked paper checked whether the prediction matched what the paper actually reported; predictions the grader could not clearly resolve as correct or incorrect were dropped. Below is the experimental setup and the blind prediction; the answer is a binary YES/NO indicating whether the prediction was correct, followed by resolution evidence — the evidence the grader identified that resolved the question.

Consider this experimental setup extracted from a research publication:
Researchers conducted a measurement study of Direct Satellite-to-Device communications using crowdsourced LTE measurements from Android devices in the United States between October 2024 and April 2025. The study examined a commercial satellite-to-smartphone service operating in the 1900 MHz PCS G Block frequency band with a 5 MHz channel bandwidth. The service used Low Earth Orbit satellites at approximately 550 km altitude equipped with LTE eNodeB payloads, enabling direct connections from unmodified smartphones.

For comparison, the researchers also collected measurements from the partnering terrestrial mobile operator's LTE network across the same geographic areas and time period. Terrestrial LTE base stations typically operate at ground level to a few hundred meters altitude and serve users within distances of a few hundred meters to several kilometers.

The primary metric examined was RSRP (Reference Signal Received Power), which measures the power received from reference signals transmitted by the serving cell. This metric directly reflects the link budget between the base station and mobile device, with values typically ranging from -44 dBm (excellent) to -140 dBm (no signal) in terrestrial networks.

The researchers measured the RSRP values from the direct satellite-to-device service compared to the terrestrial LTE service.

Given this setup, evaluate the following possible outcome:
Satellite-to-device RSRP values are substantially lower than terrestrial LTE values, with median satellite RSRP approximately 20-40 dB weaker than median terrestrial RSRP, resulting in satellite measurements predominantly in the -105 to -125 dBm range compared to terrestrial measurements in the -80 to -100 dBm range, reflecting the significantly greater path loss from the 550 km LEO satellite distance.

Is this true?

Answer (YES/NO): YES